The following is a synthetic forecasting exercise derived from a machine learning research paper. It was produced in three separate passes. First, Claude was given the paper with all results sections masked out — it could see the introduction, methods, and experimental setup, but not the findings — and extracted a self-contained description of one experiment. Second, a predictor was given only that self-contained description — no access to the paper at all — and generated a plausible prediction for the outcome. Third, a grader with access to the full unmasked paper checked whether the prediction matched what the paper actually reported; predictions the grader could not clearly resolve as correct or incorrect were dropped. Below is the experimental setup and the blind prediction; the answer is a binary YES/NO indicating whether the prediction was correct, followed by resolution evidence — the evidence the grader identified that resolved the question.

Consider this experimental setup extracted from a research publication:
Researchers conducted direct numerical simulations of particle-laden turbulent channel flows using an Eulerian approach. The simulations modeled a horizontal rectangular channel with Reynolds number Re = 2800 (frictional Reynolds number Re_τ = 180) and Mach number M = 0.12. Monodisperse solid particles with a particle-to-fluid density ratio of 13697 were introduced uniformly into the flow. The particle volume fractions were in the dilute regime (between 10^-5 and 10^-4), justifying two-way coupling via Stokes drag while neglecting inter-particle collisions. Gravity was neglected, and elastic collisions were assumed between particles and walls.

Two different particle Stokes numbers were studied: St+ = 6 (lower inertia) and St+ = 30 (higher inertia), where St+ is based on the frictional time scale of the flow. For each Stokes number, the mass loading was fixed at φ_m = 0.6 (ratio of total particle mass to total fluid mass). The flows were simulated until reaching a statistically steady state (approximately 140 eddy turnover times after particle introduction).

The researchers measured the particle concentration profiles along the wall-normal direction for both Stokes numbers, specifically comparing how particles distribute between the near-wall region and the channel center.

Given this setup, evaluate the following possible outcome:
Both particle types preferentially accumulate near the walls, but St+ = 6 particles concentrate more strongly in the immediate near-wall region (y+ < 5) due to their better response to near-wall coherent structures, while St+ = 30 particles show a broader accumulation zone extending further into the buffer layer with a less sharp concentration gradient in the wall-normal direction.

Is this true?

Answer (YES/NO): NO